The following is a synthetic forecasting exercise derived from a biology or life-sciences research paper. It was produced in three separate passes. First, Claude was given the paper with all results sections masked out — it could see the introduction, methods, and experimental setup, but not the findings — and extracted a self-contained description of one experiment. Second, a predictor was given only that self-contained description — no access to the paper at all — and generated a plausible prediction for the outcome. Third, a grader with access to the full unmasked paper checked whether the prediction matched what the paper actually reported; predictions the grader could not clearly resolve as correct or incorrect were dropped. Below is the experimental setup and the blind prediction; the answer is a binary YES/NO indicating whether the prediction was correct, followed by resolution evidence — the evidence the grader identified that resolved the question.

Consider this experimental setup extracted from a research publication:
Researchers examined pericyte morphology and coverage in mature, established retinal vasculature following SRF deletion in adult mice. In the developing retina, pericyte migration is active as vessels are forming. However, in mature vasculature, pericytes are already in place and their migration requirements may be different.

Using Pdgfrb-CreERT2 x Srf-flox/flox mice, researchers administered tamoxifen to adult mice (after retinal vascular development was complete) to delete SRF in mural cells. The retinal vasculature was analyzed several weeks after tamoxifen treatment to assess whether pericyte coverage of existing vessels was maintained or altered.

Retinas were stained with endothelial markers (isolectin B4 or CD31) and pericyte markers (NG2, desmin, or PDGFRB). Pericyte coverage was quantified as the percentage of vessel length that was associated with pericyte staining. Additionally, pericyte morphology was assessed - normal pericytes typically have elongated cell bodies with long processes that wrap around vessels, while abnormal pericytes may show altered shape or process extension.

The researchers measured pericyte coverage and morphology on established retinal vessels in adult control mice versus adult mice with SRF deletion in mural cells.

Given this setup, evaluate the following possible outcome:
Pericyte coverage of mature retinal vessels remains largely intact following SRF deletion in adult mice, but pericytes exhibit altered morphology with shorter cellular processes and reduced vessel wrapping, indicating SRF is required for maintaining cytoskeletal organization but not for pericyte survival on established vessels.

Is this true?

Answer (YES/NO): NO